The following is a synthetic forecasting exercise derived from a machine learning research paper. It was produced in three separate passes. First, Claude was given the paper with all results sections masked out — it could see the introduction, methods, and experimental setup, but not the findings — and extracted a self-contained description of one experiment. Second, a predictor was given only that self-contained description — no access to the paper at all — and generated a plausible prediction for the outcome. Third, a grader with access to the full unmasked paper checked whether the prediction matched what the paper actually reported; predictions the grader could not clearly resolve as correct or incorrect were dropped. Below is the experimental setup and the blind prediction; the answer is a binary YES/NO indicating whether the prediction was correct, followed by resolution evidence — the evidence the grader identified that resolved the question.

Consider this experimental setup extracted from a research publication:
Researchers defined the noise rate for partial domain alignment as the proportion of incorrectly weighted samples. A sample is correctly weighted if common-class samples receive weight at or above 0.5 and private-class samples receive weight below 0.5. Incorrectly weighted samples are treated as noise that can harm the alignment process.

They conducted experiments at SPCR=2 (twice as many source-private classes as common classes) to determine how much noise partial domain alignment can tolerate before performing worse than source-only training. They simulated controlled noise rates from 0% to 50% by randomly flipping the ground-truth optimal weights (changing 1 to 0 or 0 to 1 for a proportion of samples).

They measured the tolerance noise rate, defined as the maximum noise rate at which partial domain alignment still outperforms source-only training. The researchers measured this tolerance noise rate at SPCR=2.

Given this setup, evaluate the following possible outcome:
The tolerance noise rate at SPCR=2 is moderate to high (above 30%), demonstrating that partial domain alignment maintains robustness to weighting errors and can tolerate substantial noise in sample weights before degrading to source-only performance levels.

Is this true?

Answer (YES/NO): YES